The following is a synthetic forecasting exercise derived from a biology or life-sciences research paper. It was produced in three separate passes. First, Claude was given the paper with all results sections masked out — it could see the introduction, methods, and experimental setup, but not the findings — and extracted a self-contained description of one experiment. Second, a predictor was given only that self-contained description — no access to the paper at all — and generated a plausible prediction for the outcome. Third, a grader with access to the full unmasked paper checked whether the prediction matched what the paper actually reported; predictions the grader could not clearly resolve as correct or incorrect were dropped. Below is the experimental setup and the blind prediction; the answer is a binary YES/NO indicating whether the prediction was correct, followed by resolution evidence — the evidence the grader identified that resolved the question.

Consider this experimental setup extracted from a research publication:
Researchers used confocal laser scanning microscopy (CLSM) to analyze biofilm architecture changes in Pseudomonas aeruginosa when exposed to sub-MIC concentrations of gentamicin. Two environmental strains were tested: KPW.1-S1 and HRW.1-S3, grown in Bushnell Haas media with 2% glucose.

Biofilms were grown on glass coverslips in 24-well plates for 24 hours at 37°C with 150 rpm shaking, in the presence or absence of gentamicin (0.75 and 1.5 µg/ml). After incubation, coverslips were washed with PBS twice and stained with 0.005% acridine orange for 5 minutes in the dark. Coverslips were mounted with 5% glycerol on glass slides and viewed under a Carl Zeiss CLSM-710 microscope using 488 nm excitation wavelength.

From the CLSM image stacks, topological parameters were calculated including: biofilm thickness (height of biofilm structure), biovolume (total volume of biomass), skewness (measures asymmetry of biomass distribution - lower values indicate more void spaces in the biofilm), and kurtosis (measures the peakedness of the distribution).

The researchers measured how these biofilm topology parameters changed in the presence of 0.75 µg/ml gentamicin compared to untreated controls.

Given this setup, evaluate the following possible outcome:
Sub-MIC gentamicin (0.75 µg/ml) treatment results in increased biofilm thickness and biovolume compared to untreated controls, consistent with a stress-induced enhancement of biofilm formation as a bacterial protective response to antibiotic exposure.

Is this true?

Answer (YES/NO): YES